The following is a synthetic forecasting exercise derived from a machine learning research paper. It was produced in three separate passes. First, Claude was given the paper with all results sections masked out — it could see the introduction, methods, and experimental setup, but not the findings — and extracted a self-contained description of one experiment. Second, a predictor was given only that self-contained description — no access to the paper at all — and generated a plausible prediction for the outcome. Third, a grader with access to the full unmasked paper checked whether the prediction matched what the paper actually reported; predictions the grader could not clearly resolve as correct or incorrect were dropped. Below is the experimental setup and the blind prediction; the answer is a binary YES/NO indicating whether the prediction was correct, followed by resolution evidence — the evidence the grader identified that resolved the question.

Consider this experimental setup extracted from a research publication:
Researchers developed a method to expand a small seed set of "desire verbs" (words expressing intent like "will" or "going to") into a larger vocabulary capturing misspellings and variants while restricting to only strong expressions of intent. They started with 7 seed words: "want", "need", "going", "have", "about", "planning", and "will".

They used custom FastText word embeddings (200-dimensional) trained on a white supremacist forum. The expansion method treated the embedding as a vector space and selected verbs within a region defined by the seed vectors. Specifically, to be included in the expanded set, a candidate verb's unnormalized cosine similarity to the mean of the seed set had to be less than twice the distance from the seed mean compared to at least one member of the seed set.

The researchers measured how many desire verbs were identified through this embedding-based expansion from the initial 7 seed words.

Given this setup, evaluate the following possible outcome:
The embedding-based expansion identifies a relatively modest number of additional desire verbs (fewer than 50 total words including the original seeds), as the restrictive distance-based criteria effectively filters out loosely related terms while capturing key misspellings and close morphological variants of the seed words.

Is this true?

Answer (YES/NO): NO